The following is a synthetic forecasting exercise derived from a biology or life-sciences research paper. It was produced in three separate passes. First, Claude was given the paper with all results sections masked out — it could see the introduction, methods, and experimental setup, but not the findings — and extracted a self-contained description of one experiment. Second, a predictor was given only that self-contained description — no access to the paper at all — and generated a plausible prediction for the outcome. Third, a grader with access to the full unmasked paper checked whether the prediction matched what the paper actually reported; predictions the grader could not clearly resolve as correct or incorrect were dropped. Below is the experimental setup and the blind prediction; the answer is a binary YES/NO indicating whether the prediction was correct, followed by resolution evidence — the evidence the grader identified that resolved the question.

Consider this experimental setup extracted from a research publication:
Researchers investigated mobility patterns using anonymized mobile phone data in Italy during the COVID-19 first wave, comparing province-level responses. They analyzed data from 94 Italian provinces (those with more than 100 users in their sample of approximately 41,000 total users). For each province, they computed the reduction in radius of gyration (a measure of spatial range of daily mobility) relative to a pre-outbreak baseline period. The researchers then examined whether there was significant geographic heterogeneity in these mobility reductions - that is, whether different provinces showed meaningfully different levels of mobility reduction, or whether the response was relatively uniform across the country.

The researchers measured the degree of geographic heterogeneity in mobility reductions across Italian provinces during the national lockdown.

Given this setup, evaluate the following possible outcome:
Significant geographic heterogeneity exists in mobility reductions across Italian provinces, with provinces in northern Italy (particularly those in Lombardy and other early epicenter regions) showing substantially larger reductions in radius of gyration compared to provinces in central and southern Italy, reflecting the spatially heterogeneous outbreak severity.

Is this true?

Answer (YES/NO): NO